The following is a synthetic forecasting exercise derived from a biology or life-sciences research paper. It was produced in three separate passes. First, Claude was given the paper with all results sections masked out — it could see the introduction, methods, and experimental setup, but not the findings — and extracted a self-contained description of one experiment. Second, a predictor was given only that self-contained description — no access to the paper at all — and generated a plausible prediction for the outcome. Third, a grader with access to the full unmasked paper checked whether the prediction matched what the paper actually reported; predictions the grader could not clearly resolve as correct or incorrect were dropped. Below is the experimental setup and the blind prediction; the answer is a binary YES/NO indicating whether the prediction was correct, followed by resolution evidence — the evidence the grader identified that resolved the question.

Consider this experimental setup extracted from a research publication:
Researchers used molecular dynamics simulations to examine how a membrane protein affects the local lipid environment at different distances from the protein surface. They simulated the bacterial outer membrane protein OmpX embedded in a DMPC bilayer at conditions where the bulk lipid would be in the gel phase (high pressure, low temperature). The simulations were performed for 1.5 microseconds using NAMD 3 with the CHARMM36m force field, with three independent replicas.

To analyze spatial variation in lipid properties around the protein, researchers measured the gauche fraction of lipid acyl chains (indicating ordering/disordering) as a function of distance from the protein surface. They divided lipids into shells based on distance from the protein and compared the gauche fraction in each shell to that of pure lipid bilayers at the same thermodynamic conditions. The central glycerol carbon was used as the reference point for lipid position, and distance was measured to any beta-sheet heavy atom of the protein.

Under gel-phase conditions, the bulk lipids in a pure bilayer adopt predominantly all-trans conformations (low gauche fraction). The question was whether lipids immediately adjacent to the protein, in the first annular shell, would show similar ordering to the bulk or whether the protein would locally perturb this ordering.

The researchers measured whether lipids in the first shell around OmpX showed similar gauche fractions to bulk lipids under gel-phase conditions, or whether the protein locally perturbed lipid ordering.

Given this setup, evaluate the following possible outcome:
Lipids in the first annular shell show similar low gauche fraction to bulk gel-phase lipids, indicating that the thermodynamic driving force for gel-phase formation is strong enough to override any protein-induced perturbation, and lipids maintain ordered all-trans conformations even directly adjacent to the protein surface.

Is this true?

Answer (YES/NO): NO